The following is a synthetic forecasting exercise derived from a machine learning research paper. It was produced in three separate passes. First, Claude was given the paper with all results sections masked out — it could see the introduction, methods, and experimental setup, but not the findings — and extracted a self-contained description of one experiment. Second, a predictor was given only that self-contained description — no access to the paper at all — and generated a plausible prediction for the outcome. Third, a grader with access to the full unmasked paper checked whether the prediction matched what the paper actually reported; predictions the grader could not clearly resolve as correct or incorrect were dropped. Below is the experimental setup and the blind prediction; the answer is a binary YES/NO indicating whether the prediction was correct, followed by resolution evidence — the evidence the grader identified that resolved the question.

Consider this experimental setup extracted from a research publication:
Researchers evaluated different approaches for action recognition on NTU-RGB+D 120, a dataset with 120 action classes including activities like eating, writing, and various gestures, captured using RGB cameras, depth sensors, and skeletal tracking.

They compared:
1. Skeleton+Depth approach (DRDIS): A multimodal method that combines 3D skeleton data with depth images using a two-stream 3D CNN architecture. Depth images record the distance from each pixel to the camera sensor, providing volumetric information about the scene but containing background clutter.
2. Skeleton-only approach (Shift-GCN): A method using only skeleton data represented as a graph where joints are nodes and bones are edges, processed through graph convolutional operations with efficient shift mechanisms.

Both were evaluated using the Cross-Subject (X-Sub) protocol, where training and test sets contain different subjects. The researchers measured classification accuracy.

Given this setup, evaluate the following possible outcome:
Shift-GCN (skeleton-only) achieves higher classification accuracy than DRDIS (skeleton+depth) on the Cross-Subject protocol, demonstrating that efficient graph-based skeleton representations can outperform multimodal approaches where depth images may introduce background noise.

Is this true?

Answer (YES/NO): YES